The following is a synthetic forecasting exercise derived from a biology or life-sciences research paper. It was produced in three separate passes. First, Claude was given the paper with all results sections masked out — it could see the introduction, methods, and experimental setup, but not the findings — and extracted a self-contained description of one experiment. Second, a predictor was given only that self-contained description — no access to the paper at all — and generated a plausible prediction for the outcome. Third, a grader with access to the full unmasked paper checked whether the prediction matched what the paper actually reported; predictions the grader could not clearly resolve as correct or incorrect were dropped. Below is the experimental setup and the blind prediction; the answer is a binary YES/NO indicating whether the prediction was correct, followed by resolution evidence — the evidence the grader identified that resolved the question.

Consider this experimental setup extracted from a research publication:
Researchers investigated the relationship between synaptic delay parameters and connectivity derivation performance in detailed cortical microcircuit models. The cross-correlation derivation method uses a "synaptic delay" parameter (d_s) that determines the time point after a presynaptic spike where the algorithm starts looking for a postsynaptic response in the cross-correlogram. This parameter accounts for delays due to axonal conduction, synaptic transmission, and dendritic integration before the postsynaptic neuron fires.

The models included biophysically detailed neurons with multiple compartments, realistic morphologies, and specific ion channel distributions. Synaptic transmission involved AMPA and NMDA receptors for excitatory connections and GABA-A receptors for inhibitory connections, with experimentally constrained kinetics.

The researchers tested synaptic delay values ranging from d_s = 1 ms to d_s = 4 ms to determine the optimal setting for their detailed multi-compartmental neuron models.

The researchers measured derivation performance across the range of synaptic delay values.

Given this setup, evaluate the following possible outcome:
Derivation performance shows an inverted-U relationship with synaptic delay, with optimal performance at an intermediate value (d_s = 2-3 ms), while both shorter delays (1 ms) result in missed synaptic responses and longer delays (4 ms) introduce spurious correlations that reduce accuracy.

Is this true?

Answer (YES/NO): NO